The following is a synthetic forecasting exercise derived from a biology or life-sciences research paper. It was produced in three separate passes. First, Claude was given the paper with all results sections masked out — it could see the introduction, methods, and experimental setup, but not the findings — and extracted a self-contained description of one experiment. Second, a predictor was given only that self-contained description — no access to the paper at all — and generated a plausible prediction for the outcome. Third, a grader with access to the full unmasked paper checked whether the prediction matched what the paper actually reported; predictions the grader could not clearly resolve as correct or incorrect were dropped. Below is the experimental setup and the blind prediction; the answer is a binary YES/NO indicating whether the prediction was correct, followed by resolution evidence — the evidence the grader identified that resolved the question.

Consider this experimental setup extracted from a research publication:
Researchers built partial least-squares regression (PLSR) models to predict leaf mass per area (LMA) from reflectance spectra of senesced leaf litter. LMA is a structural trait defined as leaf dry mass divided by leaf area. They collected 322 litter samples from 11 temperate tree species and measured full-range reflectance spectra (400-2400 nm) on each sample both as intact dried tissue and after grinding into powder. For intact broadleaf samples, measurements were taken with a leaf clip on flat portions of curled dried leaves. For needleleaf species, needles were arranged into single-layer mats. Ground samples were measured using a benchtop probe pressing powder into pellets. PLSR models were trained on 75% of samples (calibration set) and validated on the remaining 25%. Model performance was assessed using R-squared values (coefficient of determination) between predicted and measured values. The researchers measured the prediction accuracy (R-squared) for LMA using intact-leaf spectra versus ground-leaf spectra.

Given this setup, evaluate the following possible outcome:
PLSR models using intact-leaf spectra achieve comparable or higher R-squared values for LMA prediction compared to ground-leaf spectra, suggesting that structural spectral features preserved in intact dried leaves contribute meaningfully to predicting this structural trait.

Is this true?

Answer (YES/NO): YES